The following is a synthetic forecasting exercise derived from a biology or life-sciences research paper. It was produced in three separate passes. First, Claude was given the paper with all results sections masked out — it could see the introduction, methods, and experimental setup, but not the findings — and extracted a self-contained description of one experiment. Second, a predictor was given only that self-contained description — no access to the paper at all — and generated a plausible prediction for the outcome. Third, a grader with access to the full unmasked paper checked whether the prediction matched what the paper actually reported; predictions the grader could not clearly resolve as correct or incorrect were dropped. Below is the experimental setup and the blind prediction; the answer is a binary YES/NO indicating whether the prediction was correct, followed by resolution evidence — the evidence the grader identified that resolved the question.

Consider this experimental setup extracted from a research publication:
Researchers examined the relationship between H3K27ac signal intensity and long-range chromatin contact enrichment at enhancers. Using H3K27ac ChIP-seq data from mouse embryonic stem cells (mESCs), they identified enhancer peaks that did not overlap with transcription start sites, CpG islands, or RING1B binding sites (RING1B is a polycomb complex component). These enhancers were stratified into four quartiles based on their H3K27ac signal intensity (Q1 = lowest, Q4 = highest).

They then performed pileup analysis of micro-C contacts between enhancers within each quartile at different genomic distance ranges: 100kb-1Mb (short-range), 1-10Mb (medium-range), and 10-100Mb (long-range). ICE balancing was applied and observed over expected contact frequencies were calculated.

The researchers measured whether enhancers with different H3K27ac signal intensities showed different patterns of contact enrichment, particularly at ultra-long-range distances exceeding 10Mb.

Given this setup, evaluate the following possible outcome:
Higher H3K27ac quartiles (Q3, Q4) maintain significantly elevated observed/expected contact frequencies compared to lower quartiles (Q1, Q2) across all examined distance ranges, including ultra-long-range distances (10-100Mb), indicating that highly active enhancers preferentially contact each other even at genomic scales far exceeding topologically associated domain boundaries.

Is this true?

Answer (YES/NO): YES